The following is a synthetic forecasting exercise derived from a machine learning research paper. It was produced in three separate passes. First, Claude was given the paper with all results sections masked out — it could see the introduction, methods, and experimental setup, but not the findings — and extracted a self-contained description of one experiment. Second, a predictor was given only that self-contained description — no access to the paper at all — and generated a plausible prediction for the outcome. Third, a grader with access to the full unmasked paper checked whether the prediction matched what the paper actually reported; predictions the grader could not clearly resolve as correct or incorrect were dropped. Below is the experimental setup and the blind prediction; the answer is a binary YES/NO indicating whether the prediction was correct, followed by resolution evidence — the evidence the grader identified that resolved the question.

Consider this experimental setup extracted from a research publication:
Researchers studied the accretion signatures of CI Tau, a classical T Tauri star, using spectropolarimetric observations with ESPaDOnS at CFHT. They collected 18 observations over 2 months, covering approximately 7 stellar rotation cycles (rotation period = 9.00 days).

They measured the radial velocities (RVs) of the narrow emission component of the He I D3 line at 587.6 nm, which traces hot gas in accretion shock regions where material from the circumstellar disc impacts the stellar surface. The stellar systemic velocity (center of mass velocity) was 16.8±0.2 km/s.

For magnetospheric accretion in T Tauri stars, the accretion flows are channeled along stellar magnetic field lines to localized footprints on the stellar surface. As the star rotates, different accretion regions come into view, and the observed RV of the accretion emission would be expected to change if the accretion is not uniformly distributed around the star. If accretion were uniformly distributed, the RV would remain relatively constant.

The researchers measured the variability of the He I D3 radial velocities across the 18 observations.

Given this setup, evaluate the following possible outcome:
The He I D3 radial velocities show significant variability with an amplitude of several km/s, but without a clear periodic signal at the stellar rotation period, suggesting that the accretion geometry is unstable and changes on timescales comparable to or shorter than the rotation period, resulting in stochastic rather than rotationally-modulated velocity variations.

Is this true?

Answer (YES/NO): NO